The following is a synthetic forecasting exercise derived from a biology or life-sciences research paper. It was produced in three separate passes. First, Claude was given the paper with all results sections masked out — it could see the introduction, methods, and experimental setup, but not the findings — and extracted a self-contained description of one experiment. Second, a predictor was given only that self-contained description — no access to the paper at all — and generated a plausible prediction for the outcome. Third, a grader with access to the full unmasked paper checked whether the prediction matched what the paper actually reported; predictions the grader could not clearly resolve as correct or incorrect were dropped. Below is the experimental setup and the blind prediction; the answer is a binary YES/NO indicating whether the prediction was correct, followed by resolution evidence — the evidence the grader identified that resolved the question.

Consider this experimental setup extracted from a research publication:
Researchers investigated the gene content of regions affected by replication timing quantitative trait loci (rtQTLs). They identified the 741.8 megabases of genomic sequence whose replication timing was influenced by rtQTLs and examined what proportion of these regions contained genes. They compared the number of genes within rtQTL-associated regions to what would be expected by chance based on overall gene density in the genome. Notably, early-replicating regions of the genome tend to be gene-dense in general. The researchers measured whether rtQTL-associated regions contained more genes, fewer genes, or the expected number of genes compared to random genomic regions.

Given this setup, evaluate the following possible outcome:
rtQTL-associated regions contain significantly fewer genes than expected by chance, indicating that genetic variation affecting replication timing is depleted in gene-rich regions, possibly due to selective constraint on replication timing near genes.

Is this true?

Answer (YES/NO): YES